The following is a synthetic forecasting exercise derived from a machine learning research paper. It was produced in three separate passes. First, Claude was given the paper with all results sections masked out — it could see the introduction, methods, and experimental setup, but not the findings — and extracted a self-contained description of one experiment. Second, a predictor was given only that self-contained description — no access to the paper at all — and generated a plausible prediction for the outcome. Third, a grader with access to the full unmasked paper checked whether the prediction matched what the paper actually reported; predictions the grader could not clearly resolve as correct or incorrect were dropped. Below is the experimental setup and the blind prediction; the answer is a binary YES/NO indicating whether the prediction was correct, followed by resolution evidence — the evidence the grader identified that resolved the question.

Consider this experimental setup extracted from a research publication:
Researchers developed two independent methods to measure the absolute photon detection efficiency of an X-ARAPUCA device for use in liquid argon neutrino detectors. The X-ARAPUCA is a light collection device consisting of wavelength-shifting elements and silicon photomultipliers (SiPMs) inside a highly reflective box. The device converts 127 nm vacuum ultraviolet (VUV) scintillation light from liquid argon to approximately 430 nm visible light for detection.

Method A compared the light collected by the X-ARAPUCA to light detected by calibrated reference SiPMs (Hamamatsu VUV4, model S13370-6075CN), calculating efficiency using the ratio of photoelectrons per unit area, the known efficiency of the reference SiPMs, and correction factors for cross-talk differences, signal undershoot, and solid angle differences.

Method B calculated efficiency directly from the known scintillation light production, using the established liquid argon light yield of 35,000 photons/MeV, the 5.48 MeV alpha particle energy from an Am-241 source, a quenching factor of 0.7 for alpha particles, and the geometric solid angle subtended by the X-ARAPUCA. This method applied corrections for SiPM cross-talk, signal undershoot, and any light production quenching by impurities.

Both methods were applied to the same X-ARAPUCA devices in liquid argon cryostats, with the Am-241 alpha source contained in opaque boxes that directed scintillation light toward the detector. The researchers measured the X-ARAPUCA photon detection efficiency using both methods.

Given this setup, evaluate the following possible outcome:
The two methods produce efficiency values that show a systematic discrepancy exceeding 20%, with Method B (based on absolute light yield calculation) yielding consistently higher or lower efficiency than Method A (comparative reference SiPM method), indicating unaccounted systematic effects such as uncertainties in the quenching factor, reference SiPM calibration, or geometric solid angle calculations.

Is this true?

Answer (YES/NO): YES